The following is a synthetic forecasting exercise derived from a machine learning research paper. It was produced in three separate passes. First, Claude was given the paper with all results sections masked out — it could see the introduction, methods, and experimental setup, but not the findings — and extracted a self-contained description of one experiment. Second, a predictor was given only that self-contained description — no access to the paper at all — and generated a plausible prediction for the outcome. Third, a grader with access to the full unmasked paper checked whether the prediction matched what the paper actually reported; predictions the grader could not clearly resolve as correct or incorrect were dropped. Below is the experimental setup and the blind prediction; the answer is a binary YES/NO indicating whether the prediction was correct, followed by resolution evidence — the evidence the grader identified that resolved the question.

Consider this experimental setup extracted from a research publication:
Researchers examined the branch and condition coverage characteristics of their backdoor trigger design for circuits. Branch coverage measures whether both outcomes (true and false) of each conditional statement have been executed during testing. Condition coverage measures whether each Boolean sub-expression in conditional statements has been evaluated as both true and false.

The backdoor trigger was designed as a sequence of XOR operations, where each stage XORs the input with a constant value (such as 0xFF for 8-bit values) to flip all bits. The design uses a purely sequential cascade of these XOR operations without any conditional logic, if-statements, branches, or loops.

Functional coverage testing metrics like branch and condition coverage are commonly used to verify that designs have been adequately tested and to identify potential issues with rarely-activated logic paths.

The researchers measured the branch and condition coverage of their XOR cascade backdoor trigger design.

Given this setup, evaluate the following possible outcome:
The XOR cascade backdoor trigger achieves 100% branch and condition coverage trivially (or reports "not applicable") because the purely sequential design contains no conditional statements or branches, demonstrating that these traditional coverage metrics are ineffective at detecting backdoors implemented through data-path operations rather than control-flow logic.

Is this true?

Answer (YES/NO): YES